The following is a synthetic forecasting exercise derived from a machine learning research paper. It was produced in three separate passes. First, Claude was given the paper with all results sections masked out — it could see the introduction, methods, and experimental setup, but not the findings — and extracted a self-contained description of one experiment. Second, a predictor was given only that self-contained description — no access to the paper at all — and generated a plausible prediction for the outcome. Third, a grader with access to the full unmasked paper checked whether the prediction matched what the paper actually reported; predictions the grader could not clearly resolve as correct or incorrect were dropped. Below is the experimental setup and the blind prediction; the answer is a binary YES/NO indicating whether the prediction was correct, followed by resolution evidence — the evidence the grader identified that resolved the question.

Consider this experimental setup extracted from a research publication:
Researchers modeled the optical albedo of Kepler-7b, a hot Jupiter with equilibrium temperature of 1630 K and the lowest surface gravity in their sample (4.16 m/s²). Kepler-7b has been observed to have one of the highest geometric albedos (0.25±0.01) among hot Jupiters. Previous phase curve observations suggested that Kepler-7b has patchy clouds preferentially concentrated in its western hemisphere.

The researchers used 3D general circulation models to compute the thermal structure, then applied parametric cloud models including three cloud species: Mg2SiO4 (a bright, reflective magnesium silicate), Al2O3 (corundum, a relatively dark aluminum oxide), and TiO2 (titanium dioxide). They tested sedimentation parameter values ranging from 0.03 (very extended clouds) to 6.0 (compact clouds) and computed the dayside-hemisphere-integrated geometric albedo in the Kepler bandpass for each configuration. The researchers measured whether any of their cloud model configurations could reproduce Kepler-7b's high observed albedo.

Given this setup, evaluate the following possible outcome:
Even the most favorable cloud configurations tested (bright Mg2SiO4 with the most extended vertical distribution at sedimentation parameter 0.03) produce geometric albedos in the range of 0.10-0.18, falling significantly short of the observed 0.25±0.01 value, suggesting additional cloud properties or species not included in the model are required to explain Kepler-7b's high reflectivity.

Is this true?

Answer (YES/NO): NO